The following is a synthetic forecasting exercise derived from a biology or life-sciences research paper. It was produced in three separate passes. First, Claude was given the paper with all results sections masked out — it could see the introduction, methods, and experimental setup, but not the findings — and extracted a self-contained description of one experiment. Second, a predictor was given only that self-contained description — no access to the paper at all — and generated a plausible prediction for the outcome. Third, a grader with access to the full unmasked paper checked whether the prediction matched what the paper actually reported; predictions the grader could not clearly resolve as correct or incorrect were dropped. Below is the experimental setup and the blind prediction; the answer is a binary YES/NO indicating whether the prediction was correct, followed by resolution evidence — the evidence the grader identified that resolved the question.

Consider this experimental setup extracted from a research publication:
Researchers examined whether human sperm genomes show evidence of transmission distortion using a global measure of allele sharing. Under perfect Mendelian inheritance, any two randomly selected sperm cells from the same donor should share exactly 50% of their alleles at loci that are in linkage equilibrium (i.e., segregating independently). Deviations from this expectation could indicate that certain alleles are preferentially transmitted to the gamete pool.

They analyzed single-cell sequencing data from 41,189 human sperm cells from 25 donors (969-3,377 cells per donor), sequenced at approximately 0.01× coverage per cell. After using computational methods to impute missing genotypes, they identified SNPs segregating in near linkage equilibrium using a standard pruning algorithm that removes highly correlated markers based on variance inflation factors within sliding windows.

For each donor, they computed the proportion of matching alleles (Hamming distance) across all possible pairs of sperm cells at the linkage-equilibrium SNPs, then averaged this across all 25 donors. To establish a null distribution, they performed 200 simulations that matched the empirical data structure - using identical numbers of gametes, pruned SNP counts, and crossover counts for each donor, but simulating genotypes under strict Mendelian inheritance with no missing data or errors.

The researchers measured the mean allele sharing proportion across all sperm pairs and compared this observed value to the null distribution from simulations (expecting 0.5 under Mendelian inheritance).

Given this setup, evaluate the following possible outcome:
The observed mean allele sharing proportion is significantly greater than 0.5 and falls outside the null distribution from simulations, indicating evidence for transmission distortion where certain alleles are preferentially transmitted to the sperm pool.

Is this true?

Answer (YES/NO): NO